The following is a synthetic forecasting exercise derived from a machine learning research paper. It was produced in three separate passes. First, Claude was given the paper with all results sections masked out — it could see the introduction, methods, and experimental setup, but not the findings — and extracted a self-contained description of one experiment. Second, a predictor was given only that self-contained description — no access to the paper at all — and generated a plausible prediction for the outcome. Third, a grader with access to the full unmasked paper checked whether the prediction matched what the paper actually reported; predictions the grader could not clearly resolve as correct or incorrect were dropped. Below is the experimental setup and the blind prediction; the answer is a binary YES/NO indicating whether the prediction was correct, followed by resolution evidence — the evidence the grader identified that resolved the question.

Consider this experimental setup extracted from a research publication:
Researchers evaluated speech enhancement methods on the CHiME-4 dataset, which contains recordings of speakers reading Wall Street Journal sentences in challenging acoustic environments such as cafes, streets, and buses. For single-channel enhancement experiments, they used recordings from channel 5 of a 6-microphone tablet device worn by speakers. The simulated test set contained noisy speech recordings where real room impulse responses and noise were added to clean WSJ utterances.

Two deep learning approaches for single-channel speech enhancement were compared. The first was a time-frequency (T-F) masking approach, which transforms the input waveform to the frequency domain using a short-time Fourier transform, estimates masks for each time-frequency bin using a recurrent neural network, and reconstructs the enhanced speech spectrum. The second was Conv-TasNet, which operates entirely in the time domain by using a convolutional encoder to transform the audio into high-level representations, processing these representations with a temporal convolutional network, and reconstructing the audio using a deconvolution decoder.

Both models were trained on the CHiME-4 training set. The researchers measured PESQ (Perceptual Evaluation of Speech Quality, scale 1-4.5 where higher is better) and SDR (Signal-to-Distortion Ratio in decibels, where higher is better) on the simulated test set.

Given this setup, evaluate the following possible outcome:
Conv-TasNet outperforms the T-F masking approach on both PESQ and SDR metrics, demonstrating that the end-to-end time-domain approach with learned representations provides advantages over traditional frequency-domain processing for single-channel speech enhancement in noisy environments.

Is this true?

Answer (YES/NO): NO